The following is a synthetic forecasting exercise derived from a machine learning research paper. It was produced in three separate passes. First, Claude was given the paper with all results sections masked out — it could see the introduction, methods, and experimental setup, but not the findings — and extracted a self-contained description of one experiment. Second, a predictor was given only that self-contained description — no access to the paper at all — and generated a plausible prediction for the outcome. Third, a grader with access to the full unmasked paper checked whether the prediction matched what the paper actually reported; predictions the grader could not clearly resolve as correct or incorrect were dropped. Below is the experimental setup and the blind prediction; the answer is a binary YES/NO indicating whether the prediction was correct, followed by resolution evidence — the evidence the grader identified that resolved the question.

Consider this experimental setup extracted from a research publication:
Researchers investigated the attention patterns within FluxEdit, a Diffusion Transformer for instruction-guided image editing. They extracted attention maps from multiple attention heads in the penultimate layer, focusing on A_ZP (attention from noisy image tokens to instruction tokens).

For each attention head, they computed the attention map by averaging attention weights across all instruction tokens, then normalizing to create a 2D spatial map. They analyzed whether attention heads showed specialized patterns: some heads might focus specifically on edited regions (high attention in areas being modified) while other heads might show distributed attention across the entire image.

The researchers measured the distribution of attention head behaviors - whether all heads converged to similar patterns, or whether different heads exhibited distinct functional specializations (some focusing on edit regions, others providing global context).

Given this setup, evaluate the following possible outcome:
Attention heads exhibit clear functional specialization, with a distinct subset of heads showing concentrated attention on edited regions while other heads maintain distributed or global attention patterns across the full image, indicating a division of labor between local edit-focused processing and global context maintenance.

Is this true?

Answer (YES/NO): NO